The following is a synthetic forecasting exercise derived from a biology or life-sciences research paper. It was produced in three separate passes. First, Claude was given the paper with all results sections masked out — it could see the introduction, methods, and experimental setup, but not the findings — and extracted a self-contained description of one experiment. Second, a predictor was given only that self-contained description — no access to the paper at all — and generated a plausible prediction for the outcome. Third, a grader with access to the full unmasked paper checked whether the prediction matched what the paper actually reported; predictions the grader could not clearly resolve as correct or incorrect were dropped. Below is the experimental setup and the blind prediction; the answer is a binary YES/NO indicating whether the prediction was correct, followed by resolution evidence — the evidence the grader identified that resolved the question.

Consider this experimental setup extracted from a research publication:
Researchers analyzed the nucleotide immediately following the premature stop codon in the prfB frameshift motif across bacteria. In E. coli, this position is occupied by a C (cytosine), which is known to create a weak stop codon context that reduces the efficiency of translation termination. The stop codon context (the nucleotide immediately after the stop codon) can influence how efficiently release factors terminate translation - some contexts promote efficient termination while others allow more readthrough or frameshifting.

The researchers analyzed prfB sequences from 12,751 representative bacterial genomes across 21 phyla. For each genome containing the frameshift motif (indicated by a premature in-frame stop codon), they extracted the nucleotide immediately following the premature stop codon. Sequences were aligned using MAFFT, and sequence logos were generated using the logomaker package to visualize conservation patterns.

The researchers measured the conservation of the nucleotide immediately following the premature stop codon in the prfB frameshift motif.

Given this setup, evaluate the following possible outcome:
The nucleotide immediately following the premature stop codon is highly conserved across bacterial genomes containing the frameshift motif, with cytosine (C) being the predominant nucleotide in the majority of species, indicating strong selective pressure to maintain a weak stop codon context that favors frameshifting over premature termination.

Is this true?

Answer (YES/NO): YES